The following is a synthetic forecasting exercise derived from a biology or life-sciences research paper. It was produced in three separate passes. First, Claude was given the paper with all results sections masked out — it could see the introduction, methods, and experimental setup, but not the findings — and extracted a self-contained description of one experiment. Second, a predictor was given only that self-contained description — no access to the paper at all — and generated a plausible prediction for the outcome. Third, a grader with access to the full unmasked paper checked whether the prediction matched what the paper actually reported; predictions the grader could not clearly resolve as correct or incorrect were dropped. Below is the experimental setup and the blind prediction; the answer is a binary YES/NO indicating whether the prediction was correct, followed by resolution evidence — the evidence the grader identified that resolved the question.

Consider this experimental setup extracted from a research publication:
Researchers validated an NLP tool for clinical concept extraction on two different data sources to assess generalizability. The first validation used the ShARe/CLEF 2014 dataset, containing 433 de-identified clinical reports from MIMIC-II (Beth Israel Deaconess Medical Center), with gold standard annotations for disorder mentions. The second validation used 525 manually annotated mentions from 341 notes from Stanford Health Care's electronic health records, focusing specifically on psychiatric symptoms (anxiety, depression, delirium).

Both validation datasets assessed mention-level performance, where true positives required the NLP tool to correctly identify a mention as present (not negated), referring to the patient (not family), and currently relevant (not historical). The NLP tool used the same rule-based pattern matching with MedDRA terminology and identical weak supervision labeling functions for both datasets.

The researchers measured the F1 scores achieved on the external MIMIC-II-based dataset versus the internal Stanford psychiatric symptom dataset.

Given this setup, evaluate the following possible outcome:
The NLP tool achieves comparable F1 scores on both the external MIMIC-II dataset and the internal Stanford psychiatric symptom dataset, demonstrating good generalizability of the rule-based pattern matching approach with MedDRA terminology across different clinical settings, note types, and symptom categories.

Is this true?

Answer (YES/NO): YES